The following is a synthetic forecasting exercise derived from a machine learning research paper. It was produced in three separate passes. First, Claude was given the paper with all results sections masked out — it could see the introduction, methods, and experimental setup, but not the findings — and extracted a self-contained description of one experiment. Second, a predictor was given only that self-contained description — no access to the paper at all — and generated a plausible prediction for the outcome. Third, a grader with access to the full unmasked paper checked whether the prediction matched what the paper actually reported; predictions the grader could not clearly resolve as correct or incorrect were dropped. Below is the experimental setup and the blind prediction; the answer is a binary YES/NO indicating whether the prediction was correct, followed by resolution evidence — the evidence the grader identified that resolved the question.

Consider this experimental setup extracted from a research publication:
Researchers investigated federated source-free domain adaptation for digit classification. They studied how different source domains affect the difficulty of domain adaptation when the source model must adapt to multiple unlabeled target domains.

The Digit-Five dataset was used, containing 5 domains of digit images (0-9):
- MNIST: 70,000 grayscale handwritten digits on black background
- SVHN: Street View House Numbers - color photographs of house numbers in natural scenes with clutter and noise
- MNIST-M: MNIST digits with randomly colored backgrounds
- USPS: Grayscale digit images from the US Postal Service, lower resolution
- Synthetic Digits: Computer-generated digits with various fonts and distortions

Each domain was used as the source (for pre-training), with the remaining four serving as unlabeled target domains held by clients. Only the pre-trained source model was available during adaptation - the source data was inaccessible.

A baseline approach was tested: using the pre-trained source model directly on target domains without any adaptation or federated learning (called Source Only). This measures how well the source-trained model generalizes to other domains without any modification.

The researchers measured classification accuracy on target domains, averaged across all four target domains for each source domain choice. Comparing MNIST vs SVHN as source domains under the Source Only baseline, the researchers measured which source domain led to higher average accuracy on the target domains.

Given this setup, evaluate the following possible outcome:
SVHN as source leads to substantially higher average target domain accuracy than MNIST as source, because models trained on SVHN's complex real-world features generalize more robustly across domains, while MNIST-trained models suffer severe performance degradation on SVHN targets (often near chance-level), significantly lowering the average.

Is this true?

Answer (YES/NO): YES